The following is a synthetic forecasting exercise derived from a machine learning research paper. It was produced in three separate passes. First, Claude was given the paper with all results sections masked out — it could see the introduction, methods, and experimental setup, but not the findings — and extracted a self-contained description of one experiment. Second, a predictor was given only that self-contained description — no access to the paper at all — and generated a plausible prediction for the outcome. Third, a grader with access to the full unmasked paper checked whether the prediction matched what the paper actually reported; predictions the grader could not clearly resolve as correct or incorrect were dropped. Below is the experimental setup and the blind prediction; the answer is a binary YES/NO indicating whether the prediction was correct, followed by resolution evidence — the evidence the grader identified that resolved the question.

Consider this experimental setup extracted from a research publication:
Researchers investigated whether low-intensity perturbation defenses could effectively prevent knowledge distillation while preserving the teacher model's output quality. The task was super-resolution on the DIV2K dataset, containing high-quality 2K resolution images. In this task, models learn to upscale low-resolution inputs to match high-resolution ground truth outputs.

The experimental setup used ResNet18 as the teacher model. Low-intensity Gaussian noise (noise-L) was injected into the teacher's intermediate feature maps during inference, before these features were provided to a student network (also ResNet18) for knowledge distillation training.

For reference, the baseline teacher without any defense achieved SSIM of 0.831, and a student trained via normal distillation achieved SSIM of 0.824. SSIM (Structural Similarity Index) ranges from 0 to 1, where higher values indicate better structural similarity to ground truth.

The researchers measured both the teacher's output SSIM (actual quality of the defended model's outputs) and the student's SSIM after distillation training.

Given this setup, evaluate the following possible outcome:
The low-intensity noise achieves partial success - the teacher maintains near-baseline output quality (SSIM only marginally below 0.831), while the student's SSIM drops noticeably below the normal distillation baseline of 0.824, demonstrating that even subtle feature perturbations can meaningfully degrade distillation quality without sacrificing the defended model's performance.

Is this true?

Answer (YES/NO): NO